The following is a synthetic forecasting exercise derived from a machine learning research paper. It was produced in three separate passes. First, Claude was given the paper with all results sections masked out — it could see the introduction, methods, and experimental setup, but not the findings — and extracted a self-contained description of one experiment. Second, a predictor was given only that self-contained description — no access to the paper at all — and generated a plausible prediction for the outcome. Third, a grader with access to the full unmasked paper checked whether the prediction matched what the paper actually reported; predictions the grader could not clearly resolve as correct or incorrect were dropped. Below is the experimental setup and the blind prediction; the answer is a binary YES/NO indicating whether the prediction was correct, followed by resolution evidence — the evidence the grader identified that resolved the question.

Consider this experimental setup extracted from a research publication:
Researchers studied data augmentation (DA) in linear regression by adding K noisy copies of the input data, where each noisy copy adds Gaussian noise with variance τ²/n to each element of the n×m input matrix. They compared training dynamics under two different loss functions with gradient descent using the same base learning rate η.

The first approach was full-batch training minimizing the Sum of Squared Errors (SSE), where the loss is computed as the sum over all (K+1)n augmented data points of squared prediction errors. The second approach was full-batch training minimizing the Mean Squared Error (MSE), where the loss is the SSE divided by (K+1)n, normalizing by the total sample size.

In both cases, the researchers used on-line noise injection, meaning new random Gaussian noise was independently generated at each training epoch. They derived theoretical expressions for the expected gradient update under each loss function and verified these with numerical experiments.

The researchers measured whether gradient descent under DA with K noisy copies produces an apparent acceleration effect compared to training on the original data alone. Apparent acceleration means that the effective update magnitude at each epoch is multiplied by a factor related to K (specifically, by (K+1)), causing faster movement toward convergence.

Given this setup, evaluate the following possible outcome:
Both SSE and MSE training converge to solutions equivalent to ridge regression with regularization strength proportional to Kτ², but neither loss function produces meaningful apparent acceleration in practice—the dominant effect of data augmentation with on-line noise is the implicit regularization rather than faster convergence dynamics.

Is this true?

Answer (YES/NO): NO